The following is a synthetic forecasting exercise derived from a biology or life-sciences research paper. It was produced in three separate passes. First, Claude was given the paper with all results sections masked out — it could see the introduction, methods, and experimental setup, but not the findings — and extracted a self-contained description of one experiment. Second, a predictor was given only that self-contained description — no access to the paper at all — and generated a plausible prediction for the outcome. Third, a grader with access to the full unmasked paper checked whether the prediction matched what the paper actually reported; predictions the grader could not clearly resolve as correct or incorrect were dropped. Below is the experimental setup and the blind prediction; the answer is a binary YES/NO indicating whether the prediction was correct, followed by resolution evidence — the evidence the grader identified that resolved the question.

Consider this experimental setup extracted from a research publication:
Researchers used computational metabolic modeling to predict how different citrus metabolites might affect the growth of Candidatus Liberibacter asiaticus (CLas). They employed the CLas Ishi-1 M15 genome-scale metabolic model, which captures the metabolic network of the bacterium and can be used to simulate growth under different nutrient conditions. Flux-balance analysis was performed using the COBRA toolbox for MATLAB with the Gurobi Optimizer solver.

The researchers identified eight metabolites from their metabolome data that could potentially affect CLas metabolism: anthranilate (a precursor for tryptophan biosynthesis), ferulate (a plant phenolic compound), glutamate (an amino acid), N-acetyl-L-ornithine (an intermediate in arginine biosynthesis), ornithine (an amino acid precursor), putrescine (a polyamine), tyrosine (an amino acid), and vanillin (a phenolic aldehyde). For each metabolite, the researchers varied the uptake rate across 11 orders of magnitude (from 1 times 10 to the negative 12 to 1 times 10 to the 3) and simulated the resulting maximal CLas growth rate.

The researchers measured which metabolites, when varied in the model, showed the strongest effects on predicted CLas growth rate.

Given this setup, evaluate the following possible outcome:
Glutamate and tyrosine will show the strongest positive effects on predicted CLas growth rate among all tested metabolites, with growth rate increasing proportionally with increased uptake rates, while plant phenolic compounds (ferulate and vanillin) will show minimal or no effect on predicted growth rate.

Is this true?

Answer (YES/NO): NO